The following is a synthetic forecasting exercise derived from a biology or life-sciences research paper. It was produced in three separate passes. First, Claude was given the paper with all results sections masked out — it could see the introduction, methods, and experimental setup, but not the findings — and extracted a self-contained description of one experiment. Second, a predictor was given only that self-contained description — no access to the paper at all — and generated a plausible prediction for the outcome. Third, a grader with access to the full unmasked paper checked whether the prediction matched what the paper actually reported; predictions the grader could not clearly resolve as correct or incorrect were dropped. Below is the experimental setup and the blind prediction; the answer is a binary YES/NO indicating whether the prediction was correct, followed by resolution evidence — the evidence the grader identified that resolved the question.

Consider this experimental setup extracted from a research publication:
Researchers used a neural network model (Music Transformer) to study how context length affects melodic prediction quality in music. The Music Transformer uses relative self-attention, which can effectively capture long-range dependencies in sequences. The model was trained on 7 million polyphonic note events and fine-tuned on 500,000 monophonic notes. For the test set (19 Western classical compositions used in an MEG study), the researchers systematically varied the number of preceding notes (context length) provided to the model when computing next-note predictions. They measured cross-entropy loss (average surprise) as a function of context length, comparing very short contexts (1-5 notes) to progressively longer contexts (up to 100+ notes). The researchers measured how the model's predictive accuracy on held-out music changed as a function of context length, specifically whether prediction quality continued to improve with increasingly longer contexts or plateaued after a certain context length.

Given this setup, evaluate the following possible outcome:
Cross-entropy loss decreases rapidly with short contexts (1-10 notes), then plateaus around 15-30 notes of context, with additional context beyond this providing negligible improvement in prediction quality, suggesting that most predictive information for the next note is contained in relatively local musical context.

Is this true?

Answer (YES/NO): NO